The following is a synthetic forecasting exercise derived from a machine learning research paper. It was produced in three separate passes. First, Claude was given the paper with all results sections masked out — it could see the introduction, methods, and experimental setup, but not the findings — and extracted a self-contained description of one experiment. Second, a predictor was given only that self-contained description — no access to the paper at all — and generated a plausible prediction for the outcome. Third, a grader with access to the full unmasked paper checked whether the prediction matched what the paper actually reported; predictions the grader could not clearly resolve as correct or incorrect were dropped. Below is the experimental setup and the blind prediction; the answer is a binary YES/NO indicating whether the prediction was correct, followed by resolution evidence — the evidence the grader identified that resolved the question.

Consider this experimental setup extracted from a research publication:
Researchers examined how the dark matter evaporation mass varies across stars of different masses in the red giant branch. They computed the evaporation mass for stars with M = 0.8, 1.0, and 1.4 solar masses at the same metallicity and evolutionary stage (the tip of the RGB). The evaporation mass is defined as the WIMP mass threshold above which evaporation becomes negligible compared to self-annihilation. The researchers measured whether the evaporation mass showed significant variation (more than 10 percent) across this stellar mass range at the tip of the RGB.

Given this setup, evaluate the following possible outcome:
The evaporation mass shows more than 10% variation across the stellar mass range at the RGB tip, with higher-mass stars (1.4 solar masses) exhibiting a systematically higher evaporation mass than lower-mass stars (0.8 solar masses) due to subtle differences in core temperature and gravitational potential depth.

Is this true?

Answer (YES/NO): NO